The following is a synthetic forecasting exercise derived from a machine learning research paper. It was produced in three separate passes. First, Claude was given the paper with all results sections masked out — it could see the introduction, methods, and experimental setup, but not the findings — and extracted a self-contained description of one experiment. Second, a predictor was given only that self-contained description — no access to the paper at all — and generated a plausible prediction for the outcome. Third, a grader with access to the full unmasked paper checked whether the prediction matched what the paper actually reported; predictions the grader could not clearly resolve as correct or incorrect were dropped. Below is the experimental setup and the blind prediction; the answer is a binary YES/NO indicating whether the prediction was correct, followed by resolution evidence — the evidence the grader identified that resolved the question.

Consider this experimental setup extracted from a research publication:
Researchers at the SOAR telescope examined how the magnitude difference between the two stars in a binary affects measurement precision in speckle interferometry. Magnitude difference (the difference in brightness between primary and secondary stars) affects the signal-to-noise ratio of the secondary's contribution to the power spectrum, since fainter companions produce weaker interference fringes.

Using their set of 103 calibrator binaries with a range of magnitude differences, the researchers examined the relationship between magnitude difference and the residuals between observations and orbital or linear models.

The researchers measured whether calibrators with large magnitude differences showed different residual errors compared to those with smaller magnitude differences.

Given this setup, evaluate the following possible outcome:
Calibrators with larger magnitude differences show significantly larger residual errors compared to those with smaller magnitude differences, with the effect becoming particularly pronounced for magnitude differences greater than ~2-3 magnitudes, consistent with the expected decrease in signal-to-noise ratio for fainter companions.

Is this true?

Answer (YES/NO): NO